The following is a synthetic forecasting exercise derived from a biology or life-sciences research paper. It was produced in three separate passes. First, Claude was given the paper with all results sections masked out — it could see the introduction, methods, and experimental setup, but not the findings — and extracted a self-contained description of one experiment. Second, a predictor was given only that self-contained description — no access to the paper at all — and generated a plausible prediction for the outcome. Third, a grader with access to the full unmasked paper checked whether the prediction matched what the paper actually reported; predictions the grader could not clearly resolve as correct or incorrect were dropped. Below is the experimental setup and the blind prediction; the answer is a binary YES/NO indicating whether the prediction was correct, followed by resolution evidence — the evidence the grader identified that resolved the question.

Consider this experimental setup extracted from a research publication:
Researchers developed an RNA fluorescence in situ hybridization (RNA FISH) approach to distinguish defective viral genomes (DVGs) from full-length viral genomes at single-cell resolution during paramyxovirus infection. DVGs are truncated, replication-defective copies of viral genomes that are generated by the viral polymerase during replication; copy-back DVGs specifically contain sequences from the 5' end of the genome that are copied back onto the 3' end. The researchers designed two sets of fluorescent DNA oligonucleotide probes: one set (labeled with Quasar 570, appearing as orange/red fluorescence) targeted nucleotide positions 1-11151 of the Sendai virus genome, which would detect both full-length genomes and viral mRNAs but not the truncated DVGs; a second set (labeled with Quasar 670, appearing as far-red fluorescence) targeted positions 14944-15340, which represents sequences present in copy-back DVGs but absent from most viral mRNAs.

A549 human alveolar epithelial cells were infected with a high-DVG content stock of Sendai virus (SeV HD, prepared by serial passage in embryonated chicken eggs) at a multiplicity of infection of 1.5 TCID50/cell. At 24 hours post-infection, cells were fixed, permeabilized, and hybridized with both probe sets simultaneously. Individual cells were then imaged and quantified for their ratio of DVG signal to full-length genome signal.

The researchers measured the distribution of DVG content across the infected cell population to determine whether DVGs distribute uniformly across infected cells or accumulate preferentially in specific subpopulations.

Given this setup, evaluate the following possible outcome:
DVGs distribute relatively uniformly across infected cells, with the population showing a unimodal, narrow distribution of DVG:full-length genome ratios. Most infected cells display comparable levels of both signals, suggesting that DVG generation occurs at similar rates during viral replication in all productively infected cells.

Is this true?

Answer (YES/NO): NO